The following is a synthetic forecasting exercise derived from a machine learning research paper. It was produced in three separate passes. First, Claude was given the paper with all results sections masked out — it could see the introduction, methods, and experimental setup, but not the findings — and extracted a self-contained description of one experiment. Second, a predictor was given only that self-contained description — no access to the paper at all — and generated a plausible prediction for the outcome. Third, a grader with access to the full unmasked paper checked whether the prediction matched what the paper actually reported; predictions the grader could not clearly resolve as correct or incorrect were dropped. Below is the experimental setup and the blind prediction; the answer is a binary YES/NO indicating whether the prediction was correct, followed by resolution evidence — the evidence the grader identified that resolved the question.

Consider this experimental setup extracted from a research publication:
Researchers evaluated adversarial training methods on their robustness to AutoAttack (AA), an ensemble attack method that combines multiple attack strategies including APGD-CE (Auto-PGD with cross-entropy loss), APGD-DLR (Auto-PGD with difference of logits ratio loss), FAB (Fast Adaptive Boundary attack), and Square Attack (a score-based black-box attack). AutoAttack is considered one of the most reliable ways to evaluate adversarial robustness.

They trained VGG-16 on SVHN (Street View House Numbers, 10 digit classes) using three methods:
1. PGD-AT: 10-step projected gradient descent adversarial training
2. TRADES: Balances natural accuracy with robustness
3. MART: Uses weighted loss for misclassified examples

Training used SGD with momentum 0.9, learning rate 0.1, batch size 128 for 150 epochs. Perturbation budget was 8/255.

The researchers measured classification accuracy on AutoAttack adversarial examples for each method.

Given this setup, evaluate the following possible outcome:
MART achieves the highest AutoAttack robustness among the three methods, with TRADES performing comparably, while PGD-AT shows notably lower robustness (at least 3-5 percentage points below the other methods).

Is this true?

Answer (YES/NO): NO